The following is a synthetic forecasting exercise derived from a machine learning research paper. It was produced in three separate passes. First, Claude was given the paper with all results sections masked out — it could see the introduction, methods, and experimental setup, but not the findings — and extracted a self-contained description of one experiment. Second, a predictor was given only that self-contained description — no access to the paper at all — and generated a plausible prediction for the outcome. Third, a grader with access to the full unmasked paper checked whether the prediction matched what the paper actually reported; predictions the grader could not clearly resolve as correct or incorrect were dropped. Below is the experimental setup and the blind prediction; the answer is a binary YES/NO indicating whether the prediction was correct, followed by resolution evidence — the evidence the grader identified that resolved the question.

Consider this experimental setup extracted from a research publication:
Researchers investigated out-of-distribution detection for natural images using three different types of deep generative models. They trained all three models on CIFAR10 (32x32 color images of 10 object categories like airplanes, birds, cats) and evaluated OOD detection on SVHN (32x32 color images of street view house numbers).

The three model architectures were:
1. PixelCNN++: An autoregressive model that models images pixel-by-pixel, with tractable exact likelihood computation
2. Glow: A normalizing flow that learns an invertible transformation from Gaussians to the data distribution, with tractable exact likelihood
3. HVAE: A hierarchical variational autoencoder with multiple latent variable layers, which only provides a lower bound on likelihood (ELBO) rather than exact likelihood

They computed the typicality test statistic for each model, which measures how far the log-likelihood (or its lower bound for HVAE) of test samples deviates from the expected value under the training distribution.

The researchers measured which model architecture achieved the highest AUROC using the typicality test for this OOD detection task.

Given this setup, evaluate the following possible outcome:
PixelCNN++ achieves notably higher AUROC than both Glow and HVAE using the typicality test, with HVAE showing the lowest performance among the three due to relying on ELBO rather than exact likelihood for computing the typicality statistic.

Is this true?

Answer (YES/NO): NO